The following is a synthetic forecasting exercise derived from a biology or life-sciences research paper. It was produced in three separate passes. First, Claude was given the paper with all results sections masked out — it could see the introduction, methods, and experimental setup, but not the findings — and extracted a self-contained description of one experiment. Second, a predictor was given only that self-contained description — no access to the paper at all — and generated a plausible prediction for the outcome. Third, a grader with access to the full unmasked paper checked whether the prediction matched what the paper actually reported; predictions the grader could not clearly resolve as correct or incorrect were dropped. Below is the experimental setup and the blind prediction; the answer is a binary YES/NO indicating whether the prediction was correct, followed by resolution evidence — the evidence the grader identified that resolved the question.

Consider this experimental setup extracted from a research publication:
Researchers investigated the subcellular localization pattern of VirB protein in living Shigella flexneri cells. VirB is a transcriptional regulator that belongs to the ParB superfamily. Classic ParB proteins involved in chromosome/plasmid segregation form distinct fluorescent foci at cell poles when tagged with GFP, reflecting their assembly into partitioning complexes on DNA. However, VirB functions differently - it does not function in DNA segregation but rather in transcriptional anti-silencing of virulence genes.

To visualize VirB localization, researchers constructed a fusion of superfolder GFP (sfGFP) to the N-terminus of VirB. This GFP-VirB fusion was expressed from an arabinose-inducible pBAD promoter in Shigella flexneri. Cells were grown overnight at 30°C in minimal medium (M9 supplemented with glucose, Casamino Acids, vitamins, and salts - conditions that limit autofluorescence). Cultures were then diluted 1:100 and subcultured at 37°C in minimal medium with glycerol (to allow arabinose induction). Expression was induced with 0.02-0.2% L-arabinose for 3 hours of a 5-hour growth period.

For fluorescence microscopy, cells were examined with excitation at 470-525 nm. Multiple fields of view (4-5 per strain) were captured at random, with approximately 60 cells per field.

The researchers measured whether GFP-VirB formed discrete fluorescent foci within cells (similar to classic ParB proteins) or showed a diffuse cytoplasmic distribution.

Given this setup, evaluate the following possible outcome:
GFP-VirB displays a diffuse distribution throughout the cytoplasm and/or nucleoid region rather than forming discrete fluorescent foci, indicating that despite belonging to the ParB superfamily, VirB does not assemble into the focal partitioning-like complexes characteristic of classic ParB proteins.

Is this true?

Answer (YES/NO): NO